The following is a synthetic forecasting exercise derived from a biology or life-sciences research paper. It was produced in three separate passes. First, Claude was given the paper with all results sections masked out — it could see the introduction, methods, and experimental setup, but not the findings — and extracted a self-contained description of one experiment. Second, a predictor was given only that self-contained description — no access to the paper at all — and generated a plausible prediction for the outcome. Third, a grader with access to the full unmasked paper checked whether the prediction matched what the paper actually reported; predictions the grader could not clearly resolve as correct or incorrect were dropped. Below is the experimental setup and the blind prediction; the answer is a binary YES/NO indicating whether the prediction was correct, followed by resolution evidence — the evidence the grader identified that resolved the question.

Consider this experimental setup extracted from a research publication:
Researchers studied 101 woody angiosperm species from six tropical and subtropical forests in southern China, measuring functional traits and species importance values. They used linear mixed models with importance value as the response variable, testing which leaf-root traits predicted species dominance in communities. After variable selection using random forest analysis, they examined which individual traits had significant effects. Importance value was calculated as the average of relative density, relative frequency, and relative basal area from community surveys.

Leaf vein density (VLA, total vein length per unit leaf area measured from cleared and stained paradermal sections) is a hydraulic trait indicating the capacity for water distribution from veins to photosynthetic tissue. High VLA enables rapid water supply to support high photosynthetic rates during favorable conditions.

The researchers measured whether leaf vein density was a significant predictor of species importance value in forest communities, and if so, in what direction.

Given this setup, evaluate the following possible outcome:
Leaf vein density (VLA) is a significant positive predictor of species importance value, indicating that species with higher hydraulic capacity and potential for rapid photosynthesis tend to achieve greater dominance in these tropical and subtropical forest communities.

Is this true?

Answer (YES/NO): NO